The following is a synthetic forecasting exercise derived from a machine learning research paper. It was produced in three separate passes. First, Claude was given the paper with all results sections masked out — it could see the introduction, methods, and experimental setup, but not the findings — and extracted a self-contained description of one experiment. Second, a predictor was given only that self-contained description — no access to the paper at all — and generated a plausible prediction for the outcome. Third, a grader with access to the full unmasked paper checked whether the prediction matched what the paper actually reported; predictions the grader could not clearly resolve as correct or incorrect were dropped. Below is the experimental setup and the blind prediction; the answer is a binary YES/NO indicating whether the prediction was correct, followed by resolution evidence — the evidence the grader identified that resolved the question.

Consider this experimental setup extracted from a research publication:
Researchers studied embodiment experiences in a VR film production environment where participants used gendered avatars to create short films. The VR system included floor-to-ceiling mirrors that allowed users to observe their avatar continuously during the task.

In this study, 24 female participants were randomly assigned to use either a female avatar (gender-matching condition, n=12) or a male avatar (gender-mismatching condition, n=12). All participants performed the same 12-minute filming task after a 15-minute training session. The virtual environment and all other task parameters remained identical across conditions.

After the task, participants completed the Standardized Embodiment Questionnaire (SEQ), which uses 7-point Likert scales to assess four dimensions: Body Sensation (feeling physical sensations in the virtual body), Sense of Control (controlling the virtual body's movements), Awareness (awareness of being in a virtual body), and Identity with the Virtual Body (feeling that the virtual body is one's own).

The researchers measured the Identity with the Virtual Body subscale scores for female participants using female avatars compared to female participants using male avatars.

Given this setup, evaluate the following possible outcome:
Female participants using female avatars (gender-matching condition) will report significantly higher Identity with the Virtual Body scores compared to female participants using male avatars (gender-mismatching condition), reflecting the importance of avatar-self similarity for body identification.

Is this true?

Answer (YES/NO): NO